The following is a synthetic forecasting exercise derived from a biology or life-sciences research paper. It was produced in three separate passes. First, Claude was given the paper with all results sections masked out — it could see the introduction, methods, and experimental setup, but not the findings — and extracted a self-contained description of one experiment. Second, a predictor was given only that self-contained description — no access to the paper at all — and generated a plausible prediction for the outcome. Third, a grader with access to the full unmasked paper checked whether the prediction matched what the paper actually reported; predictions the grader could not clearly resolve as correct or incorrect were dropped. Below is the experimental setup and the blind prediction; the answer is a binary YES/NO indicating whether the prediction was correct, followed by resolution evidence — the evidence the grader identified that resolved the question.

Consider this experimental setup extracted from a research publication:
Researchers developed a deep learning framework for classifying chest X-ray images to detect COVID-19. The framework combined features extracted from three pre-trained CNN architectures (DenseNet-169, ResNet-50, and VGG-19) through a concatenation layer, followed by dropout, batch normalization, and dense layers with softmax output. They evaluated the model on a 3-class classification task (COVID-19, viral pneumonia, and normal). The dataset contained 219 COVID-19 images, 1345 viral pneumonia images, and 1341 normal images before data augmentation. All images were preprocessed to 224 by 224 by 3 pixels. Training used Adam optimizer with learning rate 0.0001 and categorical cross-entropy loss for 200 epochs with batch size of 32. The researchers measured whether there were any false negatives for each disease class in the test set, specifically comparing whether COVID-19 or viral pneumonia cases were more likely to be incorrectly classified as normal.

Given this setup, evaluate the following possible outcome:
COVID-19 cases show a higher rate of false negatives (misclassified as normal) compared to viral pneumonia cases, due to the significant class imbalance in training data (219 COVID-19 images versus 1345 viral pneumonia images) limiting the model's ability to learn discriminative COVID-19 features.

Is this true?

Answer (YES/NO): NO